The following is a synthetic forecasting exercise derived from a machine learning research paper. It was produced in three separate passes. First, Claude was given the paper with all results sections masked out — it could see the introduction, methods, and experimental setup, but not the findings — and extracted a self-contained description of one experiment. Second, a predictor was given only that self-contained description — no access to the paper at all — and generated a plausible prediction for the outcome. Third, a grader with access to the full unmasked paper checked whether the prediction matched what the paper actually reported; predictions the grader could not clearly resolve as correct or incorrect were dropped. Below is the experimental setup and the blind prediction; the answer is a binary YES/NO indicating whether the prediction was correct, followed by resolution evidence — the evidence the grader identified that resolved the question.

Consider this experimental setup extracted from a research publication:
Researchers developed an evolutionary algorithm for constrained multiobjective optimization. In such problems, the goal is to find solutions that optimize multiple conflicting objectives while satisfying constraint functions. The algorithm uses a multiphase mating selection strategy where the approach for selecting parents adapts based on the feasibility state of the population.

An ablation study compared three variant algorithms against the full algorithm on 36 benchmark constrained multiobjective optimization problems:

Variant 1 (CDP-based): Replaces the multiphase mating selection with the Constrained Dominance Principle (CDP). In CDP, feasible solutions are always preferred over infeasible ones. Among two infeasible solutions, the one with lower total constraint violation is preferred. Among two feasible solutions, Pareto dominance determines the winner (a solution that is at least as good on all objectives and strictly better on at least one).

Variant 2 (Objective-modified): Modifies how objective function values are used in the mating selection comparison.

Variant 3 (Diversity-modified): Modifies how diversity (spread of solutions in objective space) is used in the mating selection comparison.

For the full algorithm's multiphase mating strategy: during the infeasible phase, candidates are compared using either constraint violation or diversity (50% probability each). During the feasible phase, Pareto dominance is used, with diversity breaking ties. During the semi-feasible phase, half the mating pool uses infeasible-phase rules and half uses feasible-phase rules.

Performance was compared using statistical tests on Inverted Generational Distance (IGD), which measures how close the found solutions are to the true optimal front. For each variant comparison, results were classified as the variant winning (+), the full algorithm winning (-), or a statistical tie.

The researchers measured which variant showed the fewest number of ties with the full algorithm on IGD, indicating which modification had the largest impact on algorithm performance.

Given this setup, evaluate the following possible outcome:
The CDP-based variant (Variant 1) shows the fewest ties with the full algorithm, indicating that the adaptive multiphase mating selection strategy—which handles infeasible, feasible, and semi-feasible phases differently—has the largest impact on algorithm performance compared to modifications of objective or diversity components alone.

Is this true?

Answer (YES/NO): YES